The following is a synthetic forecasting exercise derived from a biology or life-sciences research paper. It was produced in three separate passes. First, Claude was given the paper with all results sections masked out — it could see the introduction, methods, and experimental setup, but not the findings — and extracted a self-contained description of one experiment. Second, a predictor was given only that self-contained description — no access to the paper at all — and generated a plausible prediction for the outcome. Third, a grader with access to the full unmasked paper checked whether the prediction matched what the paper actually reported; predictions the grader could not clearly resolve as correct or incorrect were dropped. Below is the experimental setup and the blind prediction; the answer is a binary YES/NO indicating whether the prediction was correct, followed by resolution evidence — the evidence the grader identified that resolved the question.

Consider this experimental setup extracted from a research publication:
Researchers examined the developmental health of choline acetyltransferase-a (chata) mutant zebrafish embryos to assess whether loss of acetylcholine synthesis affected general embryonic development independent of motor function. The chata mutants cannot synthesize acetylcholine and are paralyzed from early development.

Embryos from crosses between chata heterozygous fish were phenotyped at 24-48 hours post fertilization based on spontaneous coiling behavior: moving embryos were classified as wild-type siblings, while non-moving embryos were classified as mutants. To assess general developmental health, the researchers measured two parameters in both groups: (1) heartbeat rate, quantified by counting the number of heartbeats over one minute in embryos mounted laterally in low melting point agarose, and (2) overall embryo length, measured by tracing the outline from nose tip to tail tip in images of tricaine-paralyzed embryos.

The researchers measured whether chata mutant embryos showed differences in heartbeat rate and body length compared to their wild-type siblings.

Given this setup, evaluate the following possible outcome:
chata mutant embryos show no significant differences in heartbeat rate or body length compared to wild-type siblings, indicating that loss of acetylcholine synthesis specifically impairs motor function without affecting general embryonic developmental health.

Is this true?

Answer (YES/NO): YES